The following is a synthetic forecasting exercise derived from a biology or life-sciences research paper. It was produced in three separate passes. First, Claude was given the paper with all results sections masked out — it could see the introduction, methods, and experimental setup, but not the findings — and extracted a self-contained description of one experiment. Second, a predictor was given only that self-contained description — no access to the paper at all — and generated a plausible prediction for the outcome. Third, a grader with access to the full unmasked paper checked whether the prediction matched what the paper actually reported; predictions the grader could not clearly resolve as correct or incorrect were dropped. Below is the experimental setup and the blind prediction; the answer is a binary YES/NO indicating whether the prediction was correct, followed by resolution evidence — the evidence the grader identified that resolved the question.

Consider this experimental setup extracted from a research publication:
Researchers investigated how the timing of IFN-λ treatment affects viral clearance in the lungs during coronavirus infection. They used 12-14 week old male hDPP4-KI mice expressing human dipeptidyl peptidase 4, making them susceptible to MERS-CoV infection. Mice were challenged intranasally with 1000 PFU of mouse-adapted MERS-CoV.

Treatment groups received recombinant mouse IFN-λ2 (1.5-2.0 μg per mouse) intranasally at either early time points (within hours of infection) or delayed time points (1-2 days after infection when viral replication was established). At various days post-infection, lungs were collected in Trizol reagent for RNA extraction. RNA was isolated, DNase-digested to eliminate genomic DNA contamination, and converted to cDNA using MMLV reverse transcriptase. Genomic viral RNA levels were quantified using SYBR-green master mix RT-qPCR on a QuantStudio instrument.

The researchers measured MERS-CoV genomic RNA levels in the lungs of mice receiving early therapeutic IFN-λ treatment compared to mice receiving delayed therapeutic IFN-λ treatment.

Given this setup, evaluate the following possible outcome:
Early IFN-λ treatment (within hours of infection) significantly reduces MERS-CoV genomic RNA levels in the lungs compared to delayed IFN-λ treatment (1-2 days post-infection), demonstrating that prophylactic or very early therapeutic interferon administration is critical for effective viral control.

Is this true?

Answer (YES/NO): YES